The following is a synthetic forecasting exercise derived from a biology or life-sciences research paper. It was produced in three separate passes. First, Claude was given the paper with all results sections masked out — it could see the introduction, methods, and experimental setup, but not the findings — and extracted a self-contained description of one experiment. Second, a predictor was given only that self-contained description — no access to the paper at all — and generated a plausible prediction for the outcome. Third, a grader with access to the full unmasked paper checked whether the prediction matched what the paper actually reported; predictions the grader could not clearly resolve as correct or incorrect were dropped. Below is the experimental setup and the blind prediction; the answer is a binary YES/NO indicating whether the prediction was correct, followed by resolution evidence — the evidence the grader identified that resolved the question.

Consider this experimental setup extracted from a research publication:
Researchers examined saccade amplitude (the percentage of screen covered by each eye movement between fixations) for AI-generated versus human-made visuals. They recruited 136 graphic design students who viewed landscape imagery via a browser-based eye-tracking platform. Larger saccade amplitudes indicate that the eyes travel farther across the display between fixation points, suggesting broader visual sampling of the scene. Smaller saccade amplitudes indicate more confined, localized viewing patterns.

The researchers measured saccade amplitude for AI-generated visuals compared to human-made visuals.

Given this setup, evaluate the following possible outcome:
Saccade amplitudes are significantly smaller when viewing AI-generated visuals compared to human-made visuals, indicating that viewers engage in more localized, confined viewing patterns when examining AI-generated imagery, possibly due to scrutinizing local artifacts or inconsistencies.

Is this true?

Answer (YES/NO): NO